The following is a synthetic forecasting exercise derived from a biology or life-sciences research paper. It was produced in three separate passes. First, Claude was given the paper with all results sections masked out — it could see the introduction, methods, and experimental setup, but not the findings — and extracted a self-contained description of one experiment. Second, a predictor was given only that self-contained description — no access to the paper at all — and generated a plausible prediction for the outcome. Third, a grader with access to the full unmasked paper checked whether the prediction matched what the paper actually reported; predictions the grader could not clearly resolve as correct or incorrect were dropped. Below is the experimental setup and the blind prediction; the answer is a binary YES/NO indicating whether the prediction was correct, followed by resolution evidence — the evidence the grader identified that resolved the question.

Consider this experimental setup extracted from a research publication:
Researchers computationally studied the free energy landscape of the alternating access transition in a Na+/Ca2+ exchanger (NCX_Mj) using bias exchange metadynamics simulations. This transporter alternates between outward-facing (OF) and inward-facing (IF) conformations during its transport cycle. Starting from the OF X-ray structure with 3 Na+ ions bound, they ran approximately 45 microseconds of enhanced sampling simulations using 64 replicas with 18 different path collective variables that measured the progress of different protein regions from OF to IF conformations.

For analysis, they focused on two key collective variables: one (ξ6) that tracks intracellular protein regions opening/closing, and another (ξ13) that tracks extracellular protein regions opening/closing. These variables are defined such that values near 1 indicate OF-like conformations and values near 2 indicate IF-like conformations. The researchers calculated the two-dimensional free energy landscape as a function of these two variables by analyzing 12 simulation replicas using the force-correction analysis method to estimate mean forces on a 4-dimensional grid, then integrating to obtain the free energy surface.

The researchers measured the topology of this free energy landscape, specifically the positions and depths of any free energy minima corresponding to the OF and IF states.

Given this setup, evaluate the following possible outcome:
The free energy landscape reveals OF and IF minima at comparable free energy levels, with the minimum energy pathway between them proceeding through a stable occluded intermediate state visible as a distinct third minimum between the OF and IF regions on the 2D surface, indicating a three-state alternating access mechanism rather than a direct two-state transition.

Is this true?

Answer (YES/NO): NO